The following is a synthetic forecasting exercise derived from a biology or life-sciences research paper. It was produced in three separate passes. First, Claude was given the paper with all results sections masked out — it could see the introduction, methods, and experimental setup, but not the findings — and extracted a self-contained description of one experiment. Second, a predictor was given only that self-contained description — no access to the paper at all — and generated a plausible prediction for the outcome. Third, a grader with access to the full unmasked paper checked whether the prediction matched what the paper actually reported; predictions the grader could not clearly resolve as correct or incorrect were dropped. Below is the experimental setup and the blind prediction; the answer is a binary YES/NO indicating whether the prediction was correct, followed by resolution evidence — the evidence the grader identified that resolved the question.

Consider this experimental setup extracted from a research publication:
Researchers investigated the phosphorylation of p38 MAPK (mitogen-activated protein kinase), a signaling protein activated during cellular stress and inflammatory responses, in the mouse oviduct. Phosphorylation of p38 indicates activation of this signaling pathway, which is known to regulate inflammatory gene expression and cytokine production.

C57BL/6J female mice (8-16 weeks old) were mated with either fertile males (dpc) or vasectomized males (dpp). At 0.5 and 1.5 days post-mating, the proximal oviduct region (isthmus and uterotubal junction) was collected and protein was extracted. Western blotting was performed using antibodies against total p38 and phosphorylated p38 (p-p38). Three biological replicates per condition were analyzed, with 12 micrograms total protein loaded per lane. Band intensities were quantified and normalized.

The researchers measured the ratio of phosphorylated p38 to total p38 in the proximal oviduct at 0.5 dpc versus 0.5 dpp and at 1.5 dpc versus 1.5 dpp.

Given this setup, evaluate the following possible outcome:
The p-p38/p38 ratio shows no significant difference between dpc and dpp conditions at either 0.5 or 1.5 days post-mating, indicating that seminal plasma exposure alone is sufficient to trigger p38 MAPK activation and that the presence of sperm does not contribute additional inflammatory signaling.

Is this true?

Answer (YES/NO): NO